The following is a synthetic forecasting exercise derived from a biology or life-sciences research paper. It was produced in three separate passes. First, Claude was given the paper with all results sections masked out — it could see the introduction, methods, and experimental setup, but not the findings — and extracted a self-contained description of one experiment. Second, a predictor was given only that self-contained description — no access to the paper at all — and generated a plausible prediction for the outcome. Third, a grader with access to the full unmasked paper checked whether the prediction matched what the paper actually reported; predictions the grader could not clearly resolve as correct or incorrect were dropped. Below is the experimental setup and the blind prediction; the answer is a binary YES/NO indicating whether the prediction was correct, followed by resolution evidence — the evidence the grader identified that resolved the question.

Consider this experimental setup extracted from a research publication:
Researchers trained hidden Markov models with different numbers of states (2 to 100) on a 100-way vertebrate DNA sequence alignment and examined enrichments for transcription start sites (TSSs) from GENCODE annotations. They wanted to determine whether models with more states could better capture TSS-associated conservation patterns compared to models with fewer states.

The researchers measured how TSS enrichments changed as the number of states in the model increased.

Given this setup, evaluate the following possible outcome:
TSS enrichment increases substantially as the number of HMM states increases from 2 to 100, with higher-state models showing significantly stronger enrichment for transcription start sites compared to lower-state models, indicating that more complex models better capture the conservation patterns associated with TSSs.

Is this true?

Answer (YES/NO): YES